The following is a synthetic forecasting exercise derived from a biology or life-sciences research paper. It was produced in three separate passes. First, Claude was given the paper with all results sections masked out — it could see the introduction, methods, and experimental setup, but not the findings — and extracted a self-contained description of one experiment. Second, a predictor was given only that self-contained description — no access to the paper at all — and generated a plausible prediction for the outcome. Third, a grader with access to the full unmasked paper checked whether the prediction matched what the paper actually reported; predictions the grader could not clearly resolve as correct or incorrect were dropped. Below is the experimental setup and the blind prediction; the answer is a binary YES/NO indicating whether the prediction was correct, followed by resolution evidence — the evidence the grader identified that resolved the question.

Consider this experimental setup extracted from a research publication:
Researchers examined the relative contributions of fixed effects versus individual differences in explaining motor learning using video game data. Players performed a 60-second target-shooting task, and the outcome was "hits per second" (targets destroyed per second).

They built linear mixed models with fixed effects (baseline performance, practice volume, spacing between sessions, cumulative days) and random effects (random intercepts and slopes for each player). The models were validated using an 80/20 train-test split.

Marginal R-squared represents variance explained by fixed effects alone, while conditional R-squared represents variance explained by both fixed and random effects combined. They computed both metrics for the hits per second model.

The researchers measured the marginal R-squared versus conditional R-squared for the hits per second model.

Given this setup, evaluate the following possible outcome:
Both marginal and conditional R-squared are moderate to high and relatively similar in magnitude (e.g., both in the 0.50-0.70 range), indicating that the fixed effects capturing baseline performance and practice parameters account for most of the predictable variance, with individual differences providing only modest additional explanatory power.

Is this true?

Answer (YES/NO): NO